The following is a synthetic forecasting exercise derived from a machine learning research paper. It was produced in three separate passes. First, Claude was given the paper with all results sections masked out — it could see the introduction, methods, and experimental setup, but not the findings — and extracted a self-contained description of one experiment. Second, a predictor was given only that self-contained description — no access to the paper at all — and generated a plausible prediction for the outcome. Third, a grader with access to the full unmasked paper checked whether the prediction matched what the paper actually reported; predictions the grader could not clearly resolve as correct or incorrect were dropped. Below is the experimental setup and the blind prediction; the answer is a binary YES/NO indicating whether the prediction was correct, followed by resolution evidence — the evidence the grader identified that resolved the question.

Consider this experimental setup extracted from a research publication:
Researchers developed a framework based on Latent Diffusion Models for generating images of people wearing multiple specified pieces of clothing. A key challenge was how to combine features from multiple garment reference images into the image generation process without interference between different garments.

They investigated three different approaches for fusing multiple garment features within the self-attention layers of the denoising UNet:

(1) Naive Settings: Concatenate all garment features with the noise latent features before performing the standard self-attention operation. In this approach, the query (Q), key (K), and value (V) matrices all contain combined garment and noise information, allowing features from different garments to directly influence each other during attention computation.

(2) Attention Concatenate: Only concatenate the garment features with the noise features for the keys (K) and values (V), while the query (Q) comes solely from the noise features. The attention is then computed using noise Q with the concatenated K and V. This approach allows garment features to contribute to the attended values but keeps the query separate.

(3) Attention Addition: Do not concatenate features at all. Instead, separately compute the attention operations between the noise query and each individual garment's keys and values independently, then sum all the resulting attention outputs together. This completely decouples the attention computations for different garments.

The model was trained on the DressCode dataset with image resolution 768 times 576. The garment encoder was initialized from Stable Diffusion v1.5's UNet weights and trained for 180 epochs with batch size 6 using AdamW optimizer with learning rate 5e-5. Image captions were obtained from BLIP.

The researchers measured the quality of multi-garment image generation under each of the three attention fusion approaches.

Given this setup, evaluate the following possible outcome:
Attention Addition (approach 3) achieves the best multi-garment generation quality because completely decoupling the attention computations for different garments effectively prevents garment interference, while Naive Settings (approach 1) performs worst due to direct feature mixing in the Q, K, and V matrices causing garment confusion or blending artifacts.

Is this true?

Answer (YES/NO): YES